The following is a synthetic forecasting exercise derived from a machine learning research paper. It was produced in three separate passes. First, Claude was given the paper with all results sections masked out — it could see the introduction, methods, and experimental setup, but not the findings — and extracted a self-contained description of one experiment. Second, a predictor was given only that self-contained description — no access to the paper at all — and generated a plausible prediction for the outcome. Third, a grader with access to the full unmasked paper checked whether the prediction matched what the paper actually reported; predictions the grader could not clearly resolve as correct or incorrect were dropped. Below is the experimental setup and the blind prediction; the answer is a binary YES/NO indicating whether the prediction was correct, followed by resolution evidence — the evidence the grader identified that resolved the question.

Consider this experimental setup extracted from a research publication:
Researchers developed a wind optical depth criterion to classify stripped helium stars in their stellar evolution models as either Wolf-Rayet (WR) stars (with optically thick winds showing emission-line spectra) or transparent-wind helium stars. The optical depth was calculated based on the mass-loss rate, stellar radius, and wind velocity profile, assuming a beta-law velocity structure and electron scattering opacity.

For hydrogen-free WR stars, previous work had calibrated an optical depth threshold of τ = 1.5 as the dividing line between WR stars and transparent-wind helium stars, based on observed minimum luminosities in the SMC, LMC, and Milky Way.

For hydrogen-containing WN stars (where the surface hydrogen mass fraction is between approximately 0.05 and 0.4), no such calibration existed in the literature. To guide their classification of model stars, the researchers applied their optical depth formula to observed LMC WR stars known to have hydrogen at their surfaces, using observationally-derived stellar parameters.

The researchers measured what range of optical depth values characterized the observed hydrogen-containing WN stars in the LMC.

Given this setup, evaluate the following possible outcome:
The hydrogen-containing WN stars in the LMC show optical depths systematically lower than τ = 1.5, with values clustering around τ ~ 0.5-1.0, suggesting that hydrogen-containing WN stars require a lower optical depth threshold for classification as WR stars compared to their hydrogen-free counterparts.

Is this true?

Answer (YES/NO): NO